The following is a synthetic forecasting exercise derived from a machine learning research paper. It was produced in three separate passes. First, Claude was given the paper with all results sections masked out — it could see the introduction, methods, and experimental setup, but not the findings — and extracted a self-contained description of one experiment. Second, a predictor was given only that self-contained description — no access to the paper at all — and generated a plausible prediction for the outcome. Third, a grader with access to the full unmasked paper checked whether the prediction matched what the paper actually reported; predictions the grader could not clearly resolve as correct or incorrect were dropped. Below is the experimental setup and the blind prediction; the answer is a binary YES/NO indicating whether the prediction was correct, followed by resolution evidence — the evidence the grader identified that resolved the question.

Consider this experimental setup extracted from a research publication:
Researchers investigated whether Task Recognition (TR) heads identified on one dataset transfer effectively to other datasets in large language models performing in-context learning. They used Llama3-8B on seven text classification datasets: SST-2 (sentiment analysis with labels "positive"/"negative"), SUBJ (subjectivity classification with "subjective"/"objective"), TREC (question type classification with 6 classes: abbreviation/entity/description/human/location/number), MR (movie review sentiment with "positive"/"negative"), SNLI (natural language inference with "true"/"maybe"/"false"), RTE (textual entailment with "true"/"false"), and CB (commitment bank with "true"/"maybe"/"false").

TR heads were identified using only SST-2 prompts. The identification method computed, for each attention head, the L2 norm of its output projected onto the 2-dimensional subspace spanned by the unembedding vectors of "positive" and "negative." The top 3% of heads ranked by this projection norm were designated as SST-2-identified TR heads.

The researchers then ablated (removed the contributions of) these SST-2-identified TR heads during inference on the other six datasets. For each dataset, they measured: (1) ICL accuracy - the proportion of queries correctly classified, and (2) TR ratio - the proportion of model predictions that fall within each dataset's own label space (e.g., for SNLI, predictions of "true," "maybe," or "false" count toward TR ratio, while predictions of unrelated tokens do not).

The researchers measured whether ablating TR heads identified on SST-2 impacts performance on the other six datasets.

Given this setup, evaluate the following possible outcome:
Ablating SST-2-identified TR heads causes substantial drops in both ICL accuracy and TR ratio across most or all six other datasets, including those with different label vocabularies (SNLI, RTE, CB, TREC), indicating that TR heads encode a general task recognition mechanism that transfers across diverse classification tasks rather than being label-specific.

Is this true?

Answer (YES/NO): NO